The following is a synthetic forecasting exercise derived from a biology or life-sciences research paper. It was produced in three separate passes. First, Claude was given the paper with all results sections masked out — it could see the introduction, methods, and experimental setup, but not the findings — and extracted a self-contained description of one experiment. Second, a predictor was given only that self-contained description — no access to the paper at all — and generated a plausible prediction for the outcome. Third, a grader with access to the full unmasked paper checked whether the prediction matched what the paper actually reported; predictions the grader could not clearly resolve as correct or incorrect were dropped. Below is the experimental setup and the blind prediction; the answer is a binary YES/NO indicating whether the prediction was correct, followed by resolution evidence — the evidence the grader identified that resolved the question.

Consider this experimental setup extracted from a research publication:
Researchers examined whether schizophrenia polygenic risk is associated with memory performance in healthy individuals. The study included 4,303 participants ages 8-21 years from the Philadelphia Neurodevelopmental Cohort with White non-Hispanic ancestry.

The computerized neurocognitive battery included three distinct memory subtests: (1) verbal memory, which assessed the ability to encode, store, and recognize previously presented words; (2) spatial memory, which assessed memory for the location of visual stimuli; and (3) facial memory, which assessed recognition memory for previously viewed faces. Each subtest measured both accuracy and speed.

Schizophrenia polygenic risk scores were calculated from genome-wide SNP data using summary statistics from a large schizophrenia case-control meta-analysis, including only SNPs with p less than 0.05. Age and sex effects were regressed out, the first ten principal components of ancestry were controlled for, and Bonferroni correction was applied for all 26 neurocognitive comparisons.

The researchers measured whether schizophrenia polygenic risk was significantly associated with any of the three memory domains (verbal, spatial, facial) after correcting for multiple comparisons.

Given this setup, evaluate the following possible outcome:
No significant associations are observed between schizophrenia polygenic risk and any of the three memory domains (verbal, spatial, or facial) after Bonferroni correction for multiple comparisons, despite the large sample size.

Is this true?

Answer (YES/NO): YES